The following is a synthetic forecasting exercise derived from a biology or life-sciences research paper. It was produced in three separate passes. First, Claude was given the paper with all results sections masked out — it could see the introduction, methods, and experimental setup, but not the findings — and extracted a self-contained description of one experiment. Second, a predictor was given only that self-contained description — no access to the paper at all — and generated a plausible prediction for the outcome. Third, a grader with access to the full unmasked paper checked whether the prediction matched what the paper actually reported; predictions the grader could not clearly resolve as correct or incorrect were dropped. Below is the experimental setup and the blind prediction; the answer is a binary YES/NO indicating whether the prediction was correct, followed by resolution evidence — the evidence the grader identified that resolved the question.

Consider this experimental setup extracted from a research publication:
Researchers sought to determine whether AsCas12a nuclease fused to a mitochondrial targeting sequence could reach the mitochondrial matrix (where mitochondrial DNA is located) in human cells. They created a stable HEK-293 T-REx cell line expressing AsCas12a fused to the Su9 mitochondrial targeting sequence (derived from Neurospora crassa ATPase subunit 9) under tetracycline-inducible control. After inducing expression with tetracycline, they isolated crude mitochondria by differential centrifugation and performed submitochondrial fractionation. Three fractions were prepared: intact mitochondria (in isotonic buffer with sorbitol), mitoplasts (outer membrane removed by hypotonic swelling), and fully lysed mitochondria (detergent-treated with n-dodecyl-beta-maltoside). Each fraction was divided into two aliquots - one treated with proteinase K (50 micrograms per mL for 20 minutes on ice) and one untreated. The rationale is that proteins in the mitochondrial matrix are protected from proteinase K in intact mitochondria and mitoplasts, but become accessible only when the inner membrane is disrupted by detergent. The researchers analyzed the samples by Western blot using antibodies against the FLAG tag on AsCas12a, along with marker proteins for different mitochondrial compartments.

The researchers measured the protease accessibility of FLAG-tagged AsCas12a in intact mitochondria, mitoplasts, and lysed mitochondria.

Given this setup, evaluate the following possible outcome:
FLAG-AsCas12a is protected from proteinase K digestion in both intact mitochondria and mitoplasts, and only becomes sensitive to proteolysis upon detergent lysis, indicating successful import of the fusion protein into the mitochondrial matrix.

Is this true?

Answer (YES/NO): YES